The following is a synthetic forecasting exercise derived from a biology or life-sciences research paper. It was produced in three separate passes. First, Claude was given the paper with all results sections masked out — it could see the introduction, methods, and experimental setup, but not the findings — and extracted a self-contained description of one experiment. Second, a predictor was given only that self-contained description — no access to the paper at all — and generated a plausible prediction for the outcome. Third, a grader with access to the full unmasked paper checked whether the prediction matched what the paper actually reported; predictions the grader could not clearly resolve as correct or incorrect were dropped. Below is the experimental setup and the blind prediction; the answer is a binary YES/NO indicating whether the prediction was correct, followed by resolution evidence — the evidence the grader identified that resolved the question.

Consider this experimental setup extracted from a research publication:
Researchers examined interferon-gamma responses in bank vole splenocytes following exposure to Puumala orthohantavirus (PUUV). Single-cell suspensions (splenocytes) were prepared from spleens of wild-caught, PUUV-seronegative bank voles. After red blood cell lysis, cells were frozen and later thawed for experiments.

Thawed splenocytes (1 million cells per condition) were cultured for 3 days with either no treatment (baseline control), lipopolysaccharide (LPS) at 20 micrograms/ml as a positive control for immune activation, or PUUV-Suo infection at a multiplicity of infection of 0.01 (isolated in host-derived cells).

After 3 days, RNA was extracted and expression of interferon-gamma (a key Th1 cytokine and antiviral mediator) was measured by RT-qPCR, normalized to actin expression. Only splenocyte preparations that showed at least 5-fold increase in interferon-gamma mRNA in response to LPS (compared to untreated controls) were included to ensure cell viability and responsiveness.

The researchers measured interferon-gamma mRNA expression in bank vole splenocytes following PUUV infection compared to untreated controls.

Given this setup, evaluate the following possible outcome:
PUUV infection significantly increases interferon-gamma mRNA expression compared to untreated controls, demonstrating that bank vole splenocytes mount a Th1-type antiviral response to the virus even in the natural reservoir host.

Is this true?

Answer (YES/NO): NO